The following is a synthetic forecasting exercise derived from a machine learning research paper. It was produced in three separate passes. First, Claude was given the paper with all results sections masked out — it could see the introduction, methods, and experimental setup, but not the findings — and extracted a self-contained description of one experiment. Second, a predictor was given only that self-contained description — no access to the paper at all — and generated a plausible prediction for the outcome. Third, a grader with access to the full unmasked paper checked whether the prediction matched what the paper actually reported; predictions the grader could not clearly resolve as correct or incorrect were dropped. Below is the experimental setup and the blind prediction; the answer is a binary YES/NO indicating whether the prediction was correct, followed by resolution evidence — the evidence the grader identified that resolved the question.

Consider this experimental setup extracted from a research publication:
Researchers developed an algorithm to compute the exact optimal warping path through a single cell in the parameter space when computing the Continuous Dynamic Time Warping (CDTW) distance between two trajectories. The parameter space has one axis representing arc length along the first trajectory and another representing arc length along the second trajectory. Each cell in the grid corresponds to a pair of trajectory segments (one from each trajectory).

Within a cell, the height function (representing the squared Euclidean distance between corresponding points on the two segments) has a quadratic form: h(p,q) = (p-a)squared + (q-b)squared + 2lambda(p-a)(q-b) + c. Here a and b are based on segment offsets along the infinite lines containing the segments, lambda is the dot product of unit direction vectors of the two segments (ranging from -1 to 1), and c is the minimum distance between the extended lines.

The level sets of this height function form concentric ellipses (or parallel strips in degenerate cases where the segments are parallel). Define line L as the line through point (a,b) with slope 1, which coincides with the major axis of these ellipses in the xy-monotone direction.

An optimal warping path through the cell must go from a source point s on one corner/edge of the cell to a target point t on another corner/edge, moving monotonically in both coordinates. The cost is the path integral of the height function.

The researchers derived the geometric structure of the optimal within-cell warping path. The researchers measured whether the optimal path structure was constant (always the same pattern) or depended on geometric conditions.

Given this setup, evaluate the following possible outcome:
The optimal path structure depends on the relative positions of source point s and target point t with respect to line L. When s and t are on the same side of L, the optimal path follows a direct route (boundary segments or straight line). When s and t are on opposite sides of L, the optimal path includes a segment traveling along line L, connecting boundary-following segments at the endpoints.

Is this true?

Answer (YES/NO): YES